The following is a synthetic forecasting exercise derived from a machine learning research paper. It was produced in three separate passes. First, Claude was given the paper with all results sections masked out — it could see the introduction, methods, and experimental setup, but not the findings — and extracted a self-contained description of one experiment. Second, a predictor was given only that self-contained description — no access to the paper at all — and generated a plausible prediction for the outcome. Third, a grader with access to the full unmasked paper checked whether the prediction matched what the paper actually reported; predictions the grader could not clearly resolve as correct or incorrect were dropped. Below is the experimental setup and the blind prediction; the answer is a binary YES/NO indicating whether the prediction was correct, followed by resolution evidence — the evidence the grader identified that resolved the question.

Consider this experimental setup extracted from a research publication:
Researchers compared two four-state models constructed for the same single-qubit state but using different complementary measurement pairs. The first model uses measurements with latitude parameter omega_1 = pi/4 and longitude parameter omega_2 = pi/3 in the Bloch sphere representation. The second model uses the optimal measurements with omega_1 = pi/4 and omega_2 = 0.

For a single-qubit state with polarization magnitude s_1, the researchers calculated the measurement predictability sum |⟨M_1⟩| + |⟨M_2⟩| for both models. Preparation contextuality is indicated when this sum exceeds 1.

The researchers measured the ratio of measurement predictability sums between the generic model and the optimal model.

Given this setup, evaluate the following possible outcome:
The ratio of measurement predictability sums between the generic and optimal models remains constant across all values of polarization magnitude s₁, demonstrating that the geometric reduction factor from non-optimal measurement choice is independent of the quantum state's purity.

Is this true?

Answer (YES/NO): YES